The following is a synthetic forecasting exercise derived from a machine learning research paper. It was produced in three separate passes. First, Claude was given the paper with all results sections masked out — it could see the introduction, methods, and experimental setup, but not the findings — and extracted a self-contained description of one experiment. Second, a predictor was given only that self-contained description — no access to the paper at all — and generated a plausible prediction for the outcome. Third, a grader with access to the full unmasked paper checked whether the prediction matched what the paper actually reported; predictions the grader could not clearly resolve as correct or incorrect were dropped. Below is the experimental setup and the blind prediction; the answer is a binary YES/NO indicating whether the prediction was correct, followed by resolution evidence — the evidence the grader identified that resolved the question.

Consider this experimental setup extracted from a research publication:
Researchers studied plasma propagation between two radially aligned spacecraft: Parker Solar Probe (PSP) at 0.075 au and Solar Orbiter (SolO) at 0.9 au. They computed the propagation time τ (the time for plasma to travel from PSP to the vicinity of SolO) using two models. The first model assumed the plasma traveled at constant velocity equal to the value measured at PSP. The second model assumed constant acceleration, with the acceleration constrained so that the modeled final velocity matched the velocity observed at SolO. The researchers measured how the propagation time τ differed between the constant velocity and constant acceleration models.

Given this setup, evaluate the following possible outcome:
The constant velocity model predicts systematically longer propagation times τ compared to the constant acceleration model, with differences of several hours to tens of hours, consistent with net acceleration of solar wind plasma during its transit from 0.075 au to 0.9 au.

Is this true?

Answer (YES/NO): YES